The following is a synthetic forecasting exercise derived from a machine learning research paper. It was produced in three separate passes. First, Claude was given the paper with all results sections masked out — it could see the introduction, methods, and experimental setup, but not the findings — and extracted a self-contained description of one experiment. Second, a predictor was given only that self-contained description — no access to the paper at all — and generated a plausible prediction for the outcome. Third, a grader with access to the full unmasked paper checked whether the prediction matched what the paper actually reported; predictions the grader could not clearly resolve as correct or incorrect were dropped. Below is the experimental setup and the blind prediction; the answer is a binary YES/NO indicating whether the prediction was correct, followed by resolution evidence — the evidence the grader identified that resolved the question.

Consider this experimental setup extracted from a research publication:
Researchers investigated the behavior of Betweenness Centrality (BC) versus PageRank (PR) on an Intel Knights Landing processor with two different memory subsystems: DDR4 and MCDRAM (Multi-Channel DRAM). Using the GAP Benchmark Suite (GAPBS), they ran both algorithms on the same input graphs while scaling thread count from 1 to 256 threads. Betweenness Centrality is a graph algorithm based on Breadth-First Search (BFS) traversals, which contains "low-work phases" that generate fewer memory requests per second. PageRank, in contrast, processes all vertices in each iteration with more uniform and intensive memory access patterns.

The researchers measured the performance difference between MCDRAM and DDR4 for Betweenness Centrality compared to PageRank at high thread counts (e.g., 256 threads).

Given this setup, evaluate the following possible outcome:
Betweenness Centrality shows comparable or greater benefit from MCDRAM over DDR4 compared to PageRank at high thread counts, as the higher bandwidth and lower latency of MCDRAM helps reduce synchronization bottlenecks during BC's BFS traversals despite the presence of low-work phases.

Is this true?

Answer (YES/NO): NO